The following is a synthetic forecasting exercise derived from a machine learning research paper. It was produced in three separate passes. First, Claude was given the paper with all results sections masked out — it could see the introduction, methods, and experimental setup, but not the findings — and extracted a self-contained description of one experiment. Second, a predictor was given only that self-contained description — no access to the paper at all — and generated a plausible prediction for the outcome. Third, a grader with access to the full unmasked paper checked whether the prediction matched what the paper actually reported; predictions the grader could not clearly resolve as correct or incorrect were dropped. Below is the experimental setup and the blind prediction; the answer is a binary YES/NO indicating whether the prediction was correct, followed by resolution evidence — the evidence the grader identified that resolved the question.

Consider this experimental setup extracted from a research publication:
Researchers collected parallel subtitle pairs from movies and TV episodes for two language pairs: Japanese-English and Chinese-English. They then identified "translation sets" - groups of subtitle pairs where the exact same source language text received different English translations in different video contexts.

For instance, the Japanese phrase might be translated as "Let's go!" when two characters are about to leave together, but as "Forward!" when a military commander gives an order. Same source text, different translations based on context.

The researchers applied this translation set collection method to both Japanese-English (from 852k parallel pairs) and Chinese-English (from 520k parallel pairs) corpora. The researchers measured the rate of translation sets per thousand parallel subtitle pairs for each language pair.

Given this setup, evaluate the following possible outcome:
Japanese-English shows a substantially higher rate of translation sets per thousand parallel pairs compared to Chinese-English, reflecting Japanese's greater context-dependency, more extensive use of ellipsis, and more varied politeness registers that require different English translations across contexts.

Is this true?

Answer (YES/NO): NO